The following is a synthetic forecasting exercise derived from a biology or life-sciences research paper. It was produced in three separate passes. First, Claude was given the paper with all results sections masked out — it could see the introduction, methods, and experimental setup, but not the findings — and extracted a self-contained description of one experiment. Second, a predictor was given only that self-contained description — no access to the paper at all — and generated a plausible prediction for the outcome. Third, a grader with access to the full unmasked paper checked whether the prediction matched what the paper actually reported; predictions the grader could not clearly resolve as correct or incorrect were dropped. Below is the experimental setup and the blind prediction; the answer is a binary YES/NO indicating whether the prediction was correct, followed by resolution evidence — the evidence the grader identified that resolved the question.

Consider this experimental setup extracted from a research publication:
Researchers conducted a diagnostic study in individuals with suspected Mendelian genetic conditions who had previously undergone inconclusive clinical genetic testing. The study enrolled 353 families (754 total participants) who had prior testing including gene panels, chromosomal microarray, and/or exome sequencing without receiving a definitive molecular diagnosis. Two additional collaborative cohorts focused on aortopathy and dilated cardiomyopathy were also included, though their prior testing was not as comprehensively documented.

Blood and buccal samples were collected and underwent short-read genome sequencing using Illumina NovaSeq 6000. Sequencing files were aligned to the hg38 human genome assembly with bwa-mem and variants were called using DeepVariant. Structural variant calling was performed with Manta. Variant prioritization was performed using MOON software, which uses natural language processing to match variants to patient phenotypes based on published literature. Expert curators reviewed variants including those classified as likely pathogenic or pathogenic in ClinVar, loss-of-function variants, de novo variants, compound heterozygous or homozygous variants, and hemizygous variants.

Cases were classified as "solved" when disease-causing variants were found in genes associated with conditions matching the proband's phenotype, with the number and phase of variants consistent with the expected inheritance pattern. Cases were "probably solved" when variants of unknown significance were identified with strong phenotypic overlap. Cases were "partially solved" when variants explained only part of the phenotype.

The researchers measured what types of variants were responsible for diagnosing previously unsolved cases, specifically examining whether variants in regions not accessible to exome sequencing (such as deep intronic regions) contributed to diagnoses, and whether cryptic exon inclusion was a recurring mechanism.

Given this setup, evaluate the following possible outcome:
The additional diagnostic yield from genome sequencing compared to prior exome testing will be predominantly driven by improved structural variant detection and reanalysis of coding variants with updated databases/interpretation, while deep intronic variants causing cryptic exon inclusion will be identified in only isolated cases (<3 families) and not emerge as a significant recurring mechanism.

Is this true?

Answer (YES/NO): NO